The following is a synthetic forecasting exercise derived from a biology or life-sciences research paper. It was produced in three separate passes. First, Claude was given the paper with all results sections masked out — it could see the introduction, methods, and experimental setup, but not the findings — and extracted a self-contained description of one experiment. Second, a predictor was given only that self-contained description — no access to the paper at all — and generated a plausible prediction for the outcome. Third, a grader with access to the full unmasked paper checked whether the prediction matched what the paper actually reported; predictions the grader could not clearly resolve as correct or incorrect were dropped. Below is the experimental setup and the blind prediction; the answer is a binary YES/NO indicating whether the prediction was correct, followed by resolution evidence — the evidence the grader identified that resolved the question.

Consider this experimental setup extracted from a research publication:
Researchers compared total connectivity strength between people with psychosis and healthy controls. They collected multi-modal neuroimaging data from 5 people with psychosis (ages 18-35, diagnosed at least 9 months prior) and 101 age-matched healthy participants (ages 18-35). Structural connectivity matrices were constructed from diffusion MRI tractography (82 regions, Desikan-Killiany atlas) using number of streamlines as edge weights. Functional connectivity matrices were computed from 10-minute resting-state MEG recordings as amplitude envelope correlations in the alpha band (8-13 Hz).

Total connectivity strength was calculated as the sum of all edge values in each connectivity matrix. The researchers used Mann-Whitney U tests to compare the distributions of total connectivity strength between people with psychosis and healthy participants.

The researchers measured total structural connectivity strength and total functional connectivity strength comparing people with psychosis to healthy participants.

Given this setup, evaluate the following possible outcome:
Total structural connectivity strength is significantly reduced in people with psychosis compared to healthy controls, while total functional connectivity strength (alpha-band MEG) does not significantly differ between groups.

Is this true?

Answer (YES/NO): NO